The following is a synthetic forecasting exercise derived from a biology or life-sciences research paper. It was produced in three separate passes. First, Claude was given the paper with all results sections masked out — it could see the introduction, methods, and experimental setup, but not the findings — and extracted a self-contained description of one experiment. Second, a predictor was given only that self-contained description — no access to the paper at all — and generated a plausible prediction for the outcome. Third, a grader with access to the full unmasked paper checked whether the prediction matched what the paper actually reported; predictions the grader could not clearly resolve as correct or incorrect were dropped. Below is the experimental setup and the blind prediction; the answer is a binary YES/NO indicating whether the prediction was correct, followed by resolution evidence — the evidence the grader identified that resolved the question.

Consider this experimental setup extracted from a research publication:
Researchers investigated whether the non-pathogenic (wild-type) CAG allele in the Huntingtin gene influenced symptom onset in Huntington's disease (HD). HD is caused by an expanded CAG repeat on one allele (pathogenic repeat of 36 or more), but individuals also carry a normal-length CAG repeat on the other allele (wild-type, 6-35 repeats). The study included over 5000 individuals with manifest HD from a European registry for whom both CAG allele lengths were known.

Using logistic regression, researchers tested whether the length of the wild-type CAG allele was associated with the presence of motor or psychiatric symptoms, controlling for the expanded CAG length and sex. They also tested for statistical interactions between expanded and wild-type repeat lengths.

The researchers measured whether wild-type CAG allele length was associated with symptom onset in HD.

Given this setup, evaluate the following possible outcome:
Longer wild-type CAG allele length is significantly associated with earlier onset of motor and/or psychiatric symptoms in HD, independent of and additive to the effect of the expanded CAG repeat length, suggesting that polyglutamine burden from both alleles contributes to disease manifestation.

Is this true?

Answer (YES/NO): NO